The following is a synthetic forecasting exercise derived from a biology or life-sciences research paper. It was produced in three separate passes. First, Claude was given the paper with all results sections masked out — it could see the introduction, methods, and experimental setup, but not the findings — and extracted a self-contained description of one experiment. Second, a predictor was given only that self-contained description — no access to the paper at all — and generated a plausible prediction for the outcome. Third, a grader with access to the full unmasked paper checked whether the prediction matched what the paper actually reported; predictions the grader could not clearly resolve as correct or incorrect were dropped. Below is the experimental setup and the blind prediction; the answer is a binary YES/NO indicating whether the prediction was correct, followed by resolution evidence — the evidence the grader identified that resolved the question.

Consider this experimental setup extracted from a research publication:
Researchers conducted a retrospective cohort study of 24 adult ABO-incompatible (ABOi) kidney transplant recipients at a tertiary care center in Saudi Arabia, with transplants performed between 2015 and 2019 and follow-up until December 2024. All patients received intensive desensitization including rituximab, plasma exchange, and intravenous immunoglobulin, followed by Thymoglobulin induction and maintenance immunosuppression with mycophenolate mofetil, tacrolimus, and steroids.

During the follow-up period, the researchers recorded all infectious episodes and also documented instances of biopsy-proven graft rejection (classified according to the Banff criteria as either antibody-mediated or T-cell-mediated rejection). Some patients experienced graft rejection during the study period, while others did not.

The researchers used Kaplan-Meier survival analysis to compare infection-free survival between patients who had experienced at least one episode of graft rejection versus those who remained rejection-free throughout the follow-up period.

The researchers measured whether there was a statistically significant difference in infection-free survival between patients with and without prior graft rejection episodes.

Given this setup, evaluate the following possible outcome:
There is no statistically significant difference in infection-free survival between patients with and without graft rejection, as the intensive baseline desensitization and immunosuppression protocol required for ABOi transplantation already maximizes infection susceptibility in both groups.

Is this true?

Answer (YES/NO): NO